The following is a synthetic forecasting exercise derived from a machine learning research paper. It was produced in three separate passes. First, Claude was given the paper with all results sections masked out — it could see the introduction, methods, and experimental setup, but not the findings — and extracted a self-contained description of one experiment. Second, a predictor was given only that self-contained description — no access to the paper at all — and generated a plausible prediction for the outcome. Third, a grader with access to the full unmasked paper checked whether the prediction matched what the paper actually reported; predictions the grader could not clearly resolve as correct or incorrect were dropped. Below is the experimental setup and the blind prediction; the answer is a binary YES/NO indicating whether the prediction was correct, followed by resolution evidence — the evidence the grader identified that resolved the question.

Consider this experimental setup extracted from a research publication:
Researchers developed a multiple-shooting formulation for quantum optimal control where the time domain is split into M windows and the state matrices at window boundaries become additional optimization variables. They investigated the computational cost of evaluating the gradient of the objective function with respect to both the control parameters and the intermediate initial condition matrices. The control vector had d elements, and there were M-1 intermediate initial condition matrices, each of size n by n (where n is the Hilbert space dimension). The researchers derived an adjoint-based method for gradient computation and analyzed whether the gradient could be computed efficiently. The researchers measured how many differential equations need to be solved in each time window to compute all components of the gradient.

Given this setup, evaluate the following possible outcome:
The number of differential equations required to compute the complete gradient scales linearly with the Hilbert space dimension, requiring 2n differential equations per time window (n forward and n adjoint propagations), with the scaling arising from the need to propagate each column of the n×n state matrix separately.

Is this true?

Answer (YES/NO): NO